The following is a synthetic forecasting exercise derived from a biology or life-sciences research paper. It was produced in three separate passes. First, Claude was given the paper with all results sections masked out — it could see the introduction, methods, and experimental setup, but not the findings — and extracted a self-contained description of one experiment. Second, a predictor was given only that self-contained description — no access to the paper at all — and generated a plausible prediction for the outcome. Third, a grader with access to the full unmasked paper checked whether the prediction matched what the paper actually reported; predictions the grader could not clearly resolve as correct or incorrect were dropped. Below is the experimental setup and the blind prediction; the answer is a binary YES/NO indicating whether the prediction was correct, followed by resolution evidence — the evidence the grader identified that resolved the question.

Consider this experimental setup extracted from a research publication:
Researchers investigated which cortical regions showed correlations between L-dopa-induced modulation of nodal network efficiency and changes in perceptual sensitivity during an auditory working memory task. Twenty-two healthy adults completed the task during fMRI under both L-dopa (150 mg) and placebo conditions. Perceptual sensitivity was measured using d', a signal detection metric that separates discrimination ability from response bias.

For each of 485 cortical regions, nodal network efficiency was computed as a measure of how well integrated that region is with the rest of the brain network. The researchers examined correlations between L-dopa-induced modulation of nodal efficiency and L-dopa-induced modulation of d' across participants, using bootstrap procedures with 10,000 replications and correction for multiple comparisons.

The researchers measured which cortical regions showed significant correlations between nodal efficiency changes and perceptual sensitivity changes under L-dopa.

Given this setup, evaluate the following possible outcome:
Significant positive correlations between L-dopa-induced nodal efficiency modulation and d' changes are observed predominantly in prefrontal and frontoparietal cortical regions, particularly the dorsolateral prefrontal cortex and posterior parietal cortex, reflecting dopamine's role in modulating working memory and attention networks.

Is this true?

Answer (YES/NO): NO